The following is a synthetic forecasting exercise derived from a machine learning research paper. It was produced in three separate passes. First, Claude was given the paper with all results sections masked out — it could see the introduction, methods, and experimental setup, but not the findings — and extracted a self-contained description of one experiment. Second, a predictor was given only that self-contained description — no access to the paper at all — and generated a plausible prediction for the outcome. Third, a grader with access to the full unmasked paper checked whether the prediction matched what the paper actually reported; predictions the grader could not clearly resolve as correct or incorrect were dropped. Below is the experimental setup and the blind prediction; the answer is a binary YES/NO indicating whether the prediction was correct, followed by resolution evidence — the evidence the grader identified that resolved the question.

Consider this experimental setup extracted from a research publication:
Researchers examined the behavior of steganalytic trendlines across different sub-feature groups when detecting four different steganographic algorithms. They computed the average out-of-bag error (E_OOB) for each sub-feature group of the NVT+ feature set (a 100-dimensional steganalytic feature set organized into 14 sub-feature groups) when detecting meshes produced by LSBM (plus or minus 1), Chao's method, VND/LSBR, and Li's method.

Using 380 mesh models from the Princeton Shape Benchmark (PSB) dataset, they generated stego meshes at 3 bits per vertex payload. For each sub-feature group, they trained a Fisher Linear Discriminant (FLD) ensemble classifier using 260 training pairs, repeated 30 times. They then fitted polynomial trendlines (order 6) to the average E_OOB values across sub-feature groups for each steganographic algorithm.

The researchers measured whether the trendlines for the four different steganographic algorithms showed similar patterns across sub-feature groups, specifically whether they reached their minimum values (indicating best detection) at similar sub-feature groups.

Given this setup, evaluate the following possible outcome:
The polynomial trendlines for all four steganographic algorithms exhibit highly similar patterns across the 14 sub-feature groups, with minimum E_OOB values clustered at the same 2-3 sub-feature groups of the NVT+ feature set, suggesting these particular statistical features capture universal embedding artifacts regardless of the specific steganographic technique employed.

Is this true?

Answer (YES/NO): NO